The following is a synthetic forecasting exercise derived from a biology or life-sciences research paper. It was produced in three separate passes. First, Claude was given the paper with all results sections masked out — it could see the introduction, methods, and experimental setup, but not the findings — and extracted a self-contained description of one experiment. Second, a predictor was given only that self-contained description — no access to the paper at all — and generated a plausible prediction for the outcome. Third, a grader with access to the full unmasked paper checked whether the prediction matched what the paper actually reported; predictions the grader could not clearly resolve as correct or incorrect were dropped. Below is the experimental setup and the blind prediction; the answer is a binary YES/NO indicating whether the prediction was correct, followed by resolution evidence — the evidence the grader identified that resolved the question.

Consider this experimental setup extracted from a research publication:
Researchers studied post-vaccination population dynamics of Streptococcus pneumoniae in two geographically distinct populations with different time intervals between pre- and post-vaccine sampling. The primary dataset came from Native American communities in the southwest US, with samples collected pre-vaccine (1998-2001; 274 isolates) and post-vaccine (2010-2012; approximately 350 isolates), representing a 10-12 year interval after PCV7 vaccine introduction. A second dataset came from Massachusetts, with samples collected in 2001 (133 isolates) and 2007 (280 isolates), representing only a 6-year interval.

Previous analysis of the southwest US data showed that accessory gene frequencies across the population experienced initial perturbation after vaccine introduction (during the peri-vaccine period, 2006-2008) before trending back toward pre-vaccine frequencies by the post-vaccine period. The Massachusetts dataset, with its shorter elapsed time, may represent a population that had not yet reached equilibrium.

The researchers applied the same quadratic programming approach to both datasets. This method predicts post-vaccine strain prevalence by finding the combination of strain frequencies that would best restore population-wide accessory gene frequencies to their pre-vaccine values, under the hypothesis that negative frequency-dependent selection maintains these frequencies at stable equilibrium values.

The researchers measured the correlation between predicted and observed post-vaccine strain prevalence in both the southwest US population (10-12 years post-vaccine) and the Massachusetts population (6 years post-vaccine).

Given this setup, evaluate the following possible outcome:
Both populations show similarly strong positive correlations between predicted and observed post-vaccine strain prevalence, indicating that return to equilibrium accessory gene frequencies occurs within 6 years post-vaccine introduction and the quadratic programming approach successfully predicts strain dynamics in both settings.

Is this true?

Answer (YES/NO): NO